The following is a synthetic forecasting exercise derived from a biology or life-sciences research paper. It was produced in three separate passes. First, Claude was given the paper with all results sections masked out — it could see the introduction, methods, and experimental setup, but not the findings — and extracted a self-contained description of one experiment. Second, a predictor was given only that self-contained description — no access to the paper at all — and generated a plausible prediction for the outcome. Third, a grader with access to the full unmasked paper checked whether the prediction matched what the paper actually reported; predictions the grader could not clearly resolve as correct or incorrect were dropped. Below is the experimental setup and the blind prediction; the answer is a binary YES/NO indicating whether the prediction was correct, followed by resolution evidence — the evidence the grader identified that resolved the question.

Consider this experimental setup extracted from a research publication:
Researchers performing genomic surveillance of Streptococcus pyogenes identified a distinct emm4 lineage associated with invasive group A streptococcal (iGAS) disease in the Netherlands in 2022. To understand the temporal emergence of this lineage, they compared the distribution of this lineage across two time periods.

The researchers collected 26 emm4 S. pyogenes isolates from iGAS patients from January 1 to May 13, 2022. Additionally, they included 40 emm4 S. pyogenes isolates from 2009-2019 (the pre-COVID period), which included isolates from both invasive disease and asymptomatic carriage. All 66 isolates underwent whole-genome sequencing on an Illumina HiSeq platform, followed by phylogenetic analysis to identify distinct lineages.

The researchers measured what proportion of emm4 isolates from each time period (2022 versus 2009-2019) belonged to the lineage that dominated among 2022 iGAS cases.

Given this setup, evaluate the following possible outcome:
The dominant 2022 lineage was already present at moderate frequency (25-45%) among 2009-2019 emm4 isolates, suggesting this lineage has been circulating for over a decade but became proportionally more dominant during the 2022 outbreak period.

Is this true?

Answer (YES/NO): NO